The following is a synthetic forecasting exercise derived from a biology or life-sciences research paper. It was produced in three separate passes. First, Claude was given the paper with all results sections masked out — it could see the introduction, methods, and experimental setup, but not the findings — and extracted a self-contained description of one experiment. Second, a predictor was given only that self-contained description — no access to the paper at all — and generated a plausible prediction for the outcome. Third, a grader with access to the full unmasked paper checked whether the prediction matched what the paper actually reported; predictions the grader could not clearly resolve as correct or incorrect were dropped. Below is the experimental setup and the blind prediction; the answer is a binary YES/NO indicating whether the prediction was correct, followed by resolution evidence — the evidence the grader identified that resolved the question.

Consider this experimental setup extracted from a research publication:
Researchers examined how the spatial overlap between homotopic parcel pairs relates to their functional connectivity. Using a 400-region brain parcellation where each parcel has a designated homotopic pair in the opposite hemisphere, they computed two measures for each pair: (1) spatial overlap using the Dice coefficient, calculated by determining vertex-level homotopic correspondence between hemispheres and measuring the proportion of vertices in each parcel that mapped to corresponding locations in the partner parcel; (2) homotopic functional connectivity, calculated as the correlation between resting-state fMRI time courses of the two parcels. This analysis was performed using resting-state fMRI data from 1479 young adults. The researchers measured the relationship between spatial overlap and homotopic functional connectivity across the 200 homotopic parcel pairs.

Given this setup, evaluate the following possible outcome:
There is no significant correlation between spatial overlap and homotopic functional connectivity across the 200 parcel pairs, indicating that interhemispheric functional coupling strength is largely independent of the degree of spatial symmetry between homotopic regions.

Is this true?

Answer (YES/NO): YES